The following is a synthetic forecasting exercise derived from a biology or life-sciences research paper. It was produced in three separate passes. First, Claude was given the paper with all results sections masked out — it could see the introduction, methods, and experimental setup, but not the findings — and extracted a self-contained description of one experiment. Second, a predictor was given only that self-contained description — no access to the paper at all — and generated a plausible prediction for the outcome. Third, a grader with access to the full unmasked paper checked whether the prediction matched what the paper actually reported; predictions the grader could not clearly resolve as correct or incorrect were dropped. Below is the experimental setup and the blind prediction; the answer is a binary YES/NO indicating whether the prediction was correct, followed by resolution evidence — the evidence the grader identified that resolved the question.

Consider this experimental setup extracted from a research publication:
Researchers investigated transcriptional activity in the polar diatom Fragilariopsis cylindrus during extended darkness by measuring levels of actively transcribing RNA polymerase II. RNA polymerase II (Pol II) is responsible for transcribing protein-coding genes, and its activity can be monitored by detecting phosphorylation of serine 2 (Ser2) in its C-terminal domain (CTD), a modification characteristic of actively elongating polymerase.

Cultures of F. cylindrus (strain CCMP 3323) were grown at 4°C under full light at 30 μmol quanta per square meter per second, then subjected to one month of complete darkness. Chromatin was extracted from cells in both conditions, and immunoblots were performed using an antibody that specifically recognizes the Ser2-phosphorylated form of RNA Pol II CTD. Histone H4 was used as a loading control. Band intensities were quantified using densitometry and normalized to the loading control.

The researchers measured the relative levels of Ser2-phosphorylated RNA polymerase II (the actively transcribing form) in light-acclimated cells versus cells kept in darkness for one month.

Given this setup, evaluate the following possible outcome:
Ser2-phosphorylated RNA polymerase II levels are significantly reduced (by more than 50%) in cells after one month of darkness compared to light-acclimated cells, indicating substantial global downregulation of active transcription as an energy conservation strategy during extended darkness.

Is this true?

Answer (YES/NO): YES